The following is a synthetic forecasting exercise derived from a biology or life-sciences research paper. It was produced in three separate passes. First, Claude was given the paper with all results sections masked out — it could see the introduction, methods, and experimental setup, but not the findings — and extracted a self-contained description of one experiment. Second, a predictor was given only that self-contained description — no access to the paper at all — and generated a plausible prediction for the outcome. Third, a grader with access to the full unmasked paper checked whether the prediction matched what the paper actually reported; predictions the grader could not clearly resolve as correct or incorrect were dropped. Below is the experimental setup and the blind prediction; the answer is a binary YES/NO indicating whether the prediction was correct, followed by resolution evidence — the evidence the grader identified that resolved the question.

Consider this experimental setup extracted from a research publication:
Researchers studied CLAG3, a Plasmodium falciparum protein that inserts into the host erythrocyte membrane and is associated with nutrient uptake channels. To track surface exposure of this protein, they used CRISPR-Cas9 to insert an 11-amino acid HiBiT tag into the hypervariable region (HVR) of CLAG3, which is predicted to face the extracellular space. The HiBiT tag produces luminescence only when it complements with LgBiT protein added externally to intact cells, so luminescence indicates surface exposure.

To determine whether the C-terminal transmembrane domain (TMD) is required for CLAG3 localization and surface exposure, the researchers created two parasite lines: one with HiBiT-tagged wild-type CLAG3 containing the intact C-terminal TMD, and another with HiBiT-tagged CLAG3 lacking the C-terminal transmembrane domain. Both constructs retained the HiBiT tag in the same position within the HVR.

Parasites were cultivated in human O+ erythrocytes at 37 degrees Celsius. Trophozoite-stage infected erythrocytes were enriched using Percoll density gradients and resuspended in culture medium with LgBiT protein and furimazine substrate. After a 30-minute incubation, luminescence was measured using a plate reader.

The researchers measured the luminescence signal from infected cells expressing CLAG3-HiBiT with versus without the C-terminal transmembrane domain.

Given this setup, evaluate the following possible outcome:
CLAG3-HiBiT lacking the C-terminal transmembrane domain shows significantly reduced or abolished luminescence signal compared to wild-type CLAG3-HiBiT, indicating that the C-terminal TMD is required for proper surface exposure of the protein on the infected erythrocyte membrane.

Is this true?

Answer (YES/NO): YES